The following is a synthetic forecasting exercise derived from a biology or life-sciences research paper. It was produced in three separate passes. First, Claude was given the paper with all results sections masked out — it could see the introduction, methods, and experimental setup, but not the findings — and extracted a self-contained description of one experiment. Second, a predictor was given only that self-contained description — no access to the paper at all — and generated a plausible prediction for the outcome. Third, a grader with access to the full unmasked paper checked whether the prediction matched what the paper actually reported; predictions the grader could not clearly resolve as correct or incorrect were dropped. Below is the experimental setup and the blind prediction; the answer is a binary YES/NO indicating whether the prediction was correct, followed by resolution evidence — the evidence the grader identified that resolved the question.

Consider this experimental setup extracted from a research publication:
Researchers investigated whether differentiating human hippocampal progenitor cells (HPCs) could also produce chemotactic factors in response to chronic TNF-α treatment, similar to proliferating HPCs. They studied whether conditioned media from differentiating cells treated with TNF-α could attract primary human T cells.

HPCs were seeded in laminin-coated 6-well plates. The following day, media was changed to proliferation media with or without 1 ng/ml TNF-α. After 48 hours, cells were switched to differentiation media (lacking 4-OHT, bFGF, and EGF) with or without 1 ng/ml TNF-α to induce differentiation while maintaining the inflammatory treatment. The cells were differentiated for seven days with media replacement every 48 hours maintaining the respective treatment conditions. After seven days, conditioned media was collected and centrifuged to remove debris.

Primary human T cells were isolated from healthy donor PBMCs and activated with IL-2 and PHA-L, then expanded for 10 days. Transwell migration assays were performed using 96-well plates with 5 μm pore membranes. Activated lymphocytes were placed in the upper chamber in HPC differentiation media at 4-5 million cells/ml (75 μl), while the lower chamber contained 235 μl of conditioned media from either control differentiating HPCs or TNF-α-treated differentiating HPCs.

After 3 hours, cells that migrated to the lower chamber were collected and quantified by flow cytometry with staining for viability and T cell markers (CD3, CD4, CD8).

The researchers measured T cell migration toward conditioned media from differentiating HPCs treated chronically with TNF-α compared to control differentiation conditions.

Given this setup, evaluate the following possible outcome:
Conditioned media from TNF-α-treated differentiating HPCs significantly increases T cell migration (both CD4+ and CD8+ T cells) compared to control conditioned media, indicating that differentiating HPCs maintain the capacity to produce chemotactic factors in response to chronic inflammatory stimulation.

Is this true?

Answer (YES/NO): YES